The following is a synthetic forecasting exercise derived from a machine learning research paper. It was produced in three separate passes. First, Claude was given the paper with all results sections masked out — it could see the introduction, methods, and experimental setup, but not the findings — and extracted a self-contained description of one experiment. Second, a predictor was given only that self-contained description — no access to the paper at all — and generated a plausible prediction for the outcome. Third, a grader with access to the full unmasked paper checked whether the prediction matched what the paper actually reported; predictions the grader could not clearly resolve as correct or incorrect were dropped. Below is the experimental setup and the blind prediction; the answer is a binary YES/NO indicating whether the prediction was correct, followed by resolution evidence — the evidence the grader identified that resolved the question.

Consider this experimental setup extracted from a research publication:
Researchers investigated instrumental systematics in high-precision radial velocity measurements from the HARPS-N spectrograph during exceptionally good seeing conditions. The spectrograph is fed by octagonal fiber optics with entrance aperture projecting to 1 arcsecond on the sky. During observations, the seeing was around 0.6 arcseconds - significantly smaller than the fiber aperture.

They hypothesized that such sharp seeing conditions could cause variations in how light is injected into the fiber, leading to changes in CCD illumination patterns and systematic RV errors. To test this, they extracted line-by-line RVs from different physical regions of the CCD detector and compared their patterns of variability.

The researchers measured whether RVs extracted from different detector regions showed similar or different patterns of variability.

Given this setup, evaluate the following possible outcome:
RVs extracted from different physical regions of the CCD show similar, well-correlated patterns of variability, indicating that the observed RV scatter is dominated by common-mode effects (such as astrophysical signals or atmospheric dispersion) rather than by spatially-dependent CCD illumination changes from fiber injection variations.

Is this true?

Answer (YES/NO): NO